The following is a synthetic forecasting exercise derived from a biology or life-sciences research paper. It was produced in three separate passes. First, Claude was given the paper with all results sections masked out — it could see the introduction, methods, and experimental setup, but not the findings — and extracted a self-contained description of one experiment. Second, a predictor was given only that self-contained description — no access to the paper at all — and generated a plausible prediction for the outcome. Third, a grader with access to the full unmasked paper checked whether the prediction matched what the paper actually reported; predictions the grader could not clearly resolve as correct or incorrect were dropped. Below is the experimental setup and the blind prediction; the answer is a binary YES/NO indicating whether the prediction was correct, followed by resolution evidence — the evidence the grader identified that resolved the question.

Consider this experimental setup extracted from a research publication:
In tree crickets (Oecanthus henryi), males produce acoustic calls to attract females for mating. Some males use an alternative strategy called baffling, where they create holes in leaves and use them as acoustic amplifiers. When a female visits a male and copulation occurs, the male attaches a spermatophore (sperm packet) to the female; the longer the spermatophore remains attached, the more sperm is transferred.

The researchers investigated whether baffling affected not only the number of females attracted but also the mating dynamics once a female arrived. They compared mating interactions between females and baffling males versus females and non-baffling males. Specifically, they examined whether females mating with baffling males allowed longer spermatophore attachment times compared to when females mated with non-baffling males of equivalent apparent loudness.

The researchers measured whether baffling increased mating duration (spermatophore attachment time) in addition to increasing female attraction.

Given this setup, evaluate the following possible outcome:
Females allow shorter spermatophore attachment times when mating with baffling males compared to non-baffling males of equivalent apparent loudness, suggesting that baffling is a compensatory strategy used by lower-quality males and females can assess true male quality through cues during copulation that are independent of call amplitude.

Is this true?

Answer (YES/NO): NO